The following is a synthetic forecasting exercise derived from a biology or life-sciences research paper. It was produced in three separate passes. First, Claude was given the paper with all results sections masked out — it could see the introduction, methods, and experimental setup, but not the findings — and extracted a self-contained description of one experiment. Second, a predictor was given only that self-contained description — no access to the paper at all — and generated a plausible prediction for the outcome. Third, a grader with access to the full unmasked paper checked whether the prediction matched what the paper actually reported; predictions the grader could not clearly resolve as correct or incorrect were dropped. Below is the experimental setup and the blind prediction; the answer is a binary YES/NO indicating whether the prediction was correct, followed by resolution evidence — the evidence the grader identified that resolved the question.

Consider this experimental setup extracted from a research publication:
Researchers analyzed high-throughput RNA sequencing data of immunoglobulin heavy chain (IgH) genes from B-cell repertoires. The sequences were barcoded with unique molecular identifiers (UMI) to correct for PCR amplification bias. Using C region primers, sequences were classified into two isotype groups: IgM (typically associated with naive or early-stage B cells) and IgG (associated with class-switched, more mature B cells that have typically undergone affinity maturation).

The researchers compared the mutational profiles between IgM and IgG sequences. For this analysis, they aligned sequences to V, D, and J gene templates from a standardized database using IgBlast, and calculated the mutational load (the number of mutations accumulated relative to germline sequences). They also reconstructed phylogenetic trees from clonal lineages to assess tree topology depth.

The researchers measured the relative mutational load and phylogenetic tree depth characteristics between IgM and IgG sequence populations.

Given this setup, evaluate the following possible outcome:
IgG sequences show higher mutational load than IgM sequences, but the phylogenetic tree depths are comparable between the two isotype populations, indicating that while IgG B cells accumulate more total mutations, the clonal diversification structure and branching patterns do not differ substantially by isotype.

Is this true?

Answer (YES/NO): NO